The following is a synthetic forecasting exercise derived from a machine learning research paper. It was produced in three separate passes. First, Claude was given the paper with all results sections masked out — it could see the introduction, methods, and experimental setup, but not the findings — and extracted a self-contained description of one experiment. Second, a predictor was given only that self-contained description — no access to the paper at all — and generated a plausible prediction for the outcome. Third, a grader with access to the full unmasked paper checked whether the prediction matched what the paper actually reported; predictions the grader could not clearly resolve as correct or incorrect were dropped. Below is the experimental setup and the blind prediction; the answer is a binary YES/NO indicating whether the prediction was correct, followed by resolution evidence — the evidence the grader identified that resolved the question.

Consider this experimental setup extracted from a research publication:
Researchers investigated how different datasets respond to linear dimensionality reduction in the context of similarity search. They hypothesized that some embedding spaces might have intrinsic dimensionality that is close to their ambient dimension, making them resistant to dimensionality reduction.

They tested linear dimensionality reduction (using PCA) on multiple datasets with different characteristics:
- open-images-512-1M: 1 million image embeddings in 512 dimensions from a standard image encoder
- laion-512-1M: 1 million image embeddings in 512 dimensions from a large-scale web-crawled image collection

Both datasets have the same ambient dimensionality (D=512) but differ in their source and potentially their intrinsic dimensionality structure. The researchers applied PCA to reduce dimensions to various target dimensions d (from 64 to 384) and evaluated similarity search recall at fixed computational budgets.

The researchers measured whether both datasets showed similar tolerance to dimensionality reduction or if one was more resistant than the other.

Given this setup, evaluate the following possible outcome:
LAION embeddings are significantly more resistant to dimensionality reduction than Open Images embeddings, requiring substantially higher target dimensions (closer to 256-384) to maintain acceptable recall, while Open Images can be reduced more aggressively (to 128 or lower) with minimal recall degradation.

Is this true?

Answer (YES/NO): NO